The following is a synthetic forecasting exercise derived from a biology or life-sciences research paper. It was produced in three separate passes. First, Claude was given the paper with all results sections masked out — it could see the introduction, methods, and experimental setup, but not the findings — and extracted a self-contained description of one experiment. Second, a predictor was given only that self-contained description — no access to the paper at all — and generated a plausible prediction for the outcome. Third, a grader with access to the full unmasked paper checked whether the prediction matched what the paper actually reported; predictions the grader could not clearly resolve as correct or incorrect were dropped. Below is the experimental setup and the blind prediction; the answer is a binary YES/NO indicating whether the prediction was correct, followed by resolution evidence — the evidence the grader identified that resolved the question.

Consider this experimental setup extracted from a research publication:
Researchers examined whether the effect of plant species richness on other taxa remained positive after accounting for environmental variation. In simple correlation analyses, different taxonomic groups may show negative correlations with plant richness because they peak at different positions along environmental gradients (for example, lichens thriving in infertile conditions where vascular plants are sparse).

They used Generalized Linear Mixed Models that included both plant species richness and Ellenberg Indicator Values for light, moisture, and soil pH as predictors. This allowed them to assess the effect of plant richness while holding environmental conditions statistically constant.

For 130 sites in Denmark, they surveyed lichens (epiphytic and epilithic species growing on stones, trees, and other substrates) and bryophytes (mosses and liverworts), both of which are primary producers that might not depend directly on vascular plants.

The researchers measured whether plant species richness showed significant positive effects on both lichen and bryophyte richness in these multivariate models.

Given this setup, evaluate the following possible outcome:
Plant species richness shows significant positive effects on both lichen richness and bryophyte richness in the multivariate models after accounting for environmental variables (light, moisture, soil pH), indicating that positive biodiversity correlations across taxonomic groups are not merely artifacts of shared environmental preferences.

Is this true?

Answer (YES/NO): YES